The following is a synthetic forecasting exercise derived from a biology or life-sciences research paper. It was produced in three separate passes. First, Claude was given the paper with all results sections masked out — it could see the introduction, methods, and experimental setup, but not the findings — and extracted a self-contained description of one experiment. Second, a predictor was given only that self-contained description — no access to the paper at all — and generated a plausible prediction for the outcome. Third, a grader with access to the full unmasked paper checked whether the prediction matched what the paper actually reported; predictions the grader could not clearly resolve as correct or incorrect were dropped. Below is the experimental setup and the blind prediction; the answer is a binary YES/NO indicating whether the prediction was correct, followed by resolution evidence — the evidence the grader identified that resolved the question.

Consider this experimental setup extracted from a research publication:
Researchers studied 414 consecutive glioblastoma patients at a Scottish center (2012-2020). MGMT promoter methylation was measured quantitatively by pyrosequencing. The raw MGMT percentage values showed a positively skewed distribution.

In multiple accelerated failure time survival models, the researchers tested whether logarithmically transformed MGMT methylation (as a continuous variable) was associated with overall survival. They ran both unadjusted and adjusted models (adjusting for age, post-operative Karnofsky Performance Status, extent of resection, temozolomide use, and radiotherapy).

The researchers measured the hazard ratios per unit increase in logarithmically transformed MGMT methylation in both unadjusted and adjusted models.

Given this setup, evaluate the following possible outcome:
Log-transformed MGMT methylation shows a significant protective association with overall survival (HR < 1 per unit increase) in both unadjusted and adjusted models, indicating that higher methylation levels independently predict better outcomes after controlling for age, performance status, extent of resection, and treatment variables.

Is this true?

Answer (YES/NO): YES